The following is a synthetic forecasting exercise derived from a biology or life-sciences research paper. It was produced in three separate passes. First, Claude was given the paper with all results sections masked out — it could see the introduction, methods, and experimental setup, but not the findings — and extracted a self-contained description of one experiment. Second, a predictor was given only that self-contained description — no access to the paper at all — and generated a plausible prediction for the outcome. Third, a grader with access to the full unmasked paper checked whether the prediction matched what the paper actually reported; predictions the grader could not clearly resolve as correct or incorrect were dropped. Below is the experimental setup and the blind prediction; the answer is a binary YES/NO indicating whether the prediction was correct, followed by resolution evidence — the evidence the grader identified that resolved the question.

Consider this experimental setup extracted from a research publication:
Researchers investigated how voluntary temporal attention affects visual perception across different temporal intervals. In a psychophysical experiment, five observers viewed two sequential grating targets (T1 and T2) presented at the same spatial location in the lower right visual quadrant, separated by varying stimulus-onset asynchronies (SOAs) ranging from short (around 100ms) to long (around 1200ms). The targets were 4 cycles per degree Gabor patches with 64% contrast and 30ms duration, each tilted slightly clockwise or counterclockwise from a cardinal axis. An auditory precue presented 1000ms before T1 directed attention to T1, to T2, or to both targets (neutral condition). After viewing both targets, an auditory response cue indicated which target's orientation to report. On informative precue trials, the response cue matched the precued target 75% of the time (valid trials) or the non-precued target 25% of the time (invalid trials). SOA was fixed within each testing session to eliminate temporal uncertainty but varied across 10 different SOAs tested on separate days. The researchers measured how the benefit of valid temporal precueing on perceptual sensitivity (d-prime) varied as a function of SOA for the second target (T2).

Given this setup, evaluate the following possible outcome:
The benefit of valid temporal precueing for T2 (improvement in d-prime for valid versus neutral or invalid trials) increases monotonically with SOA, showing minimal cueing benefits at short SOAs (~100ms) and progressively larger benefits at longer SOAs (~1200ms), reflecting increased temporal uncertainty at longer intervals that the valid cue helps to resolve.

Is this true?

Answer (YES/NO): NO